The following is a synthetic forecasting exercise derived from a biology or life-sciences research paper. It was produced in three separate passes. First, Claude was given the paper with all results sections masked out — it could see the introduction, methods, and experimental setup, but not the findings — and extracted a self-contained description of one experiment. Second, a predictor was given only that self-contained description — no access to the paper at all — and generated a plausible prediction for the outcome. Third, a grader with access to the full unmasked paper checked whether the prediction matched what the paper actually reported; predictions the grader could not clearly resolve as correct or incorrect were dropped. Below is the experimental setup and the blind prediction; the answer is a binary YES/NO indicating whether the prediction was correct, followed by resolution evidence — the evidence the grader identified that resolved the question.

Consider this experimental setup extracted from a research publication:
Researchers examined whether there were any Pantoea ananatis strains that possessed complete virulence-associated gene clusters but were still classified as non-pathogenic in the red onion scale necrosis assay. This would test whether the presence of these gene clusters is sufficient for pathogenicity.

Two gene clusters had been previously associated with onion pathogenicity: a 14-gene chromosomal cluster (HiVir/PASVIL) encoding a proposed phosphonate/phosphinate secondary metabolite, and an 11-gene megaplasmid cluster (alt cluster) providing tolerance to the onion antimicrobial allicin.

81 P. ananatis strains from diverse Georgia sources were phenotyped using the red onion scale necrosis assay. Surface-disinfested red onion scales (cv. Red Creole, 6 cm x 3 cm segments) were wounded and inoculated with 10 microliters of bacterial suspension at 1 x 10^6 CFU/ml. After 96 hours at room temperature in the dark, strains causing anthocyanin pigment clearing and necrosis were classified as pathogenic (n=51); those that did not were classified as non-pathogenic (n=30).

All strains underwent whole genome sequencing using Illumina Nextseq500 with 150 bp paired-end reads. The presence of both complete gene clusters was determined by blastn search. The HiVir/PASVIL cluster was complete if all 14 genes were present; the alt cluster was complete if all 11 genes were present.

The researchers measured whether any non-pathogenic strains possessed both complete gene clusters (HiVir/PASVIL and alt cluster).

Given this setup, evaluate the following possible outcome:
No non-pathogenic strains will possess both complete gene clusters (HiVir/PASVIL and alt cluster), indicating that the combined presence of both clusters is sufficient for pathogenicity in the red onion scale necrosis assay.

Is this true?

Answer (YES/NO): YES